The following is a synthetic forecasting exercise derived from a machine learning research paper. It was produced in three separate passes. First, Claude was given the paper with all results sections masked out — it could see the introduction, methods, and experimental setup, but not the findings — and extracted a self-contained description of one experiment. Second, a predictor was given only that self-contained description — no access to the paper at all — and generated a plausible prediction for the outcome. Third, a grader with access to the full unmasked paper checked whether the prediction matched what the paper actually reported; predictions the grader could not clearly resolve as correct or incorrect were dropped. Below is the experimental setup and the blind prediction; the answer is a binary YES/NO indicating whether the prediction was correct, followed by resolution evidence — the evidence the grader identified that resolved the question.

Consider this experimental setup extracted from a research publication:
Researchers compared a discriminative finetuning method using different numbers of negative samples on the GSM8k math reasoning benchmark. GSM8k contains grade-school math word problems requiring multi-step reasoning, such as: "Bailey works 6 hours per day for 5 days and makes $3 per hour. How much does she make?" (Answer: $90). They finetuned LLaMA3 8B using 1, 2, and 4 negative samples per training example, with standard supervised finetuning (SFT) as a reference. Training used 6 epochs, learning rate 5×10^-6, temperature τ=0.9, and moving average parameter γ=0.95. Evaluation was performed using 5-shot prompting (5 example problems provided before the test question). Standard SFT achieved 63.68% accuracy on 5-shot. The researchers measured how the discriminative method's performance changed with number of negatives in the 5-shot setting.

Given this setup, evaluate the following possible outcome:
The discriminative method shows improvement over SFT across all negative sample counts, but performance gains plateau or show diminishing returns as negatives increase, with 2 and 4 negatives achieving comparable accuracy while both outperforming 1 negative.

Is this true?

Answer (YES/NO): NO